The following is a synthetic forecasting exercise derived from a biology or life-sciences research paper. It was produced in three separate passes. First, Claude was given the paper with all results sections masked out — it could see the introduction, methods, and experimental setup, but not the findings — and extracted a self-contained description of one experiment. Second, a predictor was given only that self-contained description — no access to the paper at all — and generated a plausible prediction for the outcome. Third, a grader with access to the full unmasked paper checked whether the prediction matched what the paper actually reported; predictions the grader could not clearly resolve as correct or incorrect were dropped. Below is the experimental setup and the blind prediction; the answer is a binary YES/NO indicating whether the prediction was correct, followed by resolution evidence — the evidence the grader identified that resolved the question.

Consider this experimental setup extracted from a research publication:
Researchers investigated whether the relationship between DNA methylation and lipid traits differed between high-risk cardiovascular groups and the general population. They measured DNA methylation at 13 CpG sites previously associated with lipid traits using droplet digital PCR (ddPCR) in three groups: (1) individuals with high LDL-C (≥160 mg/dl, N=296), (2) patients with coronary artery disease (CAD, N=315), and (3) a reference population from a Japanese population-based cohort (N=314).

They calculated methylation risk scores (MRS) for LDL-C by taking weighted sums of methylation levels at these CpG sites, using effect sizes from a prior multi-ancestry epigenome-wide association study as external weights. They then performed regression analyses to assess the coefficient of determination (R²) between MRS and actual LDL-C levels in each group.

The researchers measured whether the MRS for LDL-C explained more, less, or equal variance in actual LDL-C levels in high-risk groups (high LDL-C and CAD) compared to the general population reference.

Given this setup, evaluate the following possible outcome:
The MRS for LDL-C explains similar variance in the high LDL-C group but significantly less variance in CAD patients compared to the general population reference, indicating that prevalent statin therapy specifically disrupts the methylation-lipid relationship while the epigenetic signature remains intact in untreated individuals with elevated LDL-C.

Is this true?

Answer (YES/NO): NO